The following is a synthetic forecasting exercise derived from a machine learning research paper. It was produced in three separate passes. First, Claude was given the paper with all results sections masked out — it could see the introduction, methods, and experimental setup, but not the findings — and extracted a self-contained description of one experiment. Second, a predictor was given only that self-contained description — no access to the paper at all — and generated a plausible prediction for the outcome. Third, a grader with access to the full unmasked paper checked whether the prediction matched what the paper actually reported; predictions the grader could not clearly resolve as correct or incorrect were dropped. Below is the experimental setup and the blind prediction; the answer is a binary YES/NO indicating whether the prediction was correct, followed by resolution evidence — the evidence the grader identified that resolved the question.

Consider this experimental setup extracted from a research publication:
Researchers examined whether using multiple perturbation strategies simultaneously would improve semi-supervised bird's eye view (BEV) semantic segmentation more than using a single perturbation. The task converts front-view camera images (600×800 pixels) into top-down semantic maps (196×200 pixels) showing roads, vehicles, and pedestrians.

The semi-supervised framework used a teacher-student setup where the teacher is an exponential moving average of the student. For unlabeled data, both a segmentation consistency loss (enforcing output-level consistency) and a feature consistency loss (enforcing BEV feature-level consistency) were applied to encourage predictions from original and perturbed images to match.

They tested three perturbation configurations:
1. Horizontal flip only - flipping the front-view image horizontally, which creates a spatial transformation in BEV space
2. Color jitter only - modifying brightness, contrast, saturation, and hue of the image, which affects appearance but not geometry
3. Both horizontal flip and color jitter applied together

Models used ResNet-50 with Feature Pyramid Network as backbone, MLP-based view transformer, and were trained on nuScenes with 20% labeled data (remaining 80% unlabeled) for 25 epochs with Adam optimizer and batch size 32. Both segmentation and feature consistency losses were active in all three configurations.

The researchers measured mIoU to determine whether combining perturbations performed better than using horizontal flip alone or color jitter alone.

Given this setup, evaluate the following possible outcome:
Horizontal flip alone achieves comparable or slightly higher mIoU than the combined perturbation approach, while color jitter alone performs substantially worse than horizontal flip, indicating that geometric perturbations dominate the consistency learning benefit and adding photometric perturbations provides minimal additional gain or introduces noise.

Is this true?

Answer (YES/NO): YES